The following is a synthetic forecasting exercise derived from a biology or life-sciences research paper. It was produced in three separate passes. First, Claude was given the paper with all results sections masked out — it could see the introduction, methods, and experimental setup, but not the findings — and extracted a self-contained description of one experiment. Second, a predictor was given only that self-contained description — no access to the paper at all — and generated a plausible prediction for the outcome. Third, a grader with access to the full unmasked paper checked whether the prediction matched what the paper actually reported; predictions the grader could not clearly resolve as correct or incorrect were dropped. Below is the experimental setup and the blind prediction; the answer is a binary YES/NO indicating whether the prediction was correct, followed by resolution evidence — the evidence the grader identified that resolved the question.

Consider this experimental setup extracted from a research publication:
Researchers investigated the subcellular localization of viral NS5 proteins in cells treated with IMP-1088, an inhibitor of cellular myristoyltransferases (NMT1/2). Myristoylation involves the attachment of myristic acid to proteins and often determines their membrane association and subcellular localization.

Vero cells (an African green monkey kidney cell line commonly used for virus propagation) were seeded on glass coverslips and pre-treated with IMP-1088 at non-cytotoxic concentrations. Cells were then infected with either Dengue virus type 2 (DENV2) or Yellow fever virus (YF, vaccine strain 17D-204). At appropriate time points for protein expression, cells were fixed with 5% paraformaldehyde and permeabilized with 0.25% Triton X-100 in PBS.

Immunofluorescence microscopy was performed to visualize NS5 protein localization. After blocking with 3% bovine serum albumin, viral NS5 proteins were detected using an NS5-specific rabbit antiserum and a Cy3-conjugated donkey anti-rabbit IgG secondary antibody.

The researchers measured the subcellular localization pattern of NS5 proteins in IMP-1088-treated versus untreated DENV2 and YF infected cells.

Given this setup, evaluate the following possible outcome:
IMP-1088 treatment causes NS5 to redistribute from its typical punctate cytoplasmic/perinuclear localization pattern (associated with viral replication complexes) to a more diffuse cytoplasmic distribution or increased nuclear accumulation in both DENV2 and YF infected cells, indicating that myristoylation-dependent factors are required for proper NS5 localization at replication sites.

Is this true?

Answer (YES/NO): NO